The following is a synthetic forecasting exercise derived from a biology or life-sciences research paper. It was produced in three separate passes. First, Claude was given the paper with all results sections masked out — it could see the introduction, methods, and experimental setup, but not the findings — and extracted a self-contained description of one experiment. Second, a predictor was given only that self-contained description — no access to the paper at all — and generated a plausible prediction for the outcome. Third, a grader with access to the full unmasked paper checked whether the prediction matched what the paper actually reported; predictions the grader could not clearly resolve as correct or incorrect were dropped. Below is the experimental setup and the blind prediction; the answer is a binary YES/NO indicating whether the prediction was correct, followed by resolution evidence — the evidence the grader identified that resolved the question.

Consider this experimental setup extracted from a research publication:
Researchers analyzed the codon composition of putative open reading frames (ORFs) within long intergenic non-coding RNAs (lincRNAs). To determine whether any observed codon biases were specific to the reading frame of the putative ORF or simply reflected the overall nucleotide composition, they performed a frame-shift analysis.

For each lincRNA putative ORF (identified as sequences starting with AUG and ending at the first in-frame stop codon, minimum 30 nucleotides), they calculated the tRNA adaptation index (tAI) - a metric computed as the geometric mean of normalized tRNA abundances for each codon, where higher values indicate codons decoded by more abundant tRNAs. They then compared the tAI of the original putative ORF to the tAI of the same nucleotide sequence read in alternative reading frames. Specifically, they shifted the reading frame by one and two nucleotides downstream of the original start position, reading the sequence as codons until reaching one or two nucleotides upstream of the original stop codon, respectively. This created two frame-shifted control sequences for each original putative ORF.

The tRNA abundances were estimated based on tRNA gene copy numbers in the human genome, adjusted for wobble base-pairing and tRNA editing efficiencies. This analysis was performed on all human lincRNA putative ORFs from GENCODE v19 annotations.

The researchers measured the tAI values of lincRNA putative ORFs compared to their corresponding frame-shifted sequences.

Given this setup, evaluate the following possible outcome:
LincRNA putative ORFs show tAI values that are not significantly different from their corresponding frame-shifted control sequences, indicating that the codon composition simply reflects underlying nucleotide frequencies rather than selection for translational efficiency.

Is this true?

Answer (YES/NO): NO